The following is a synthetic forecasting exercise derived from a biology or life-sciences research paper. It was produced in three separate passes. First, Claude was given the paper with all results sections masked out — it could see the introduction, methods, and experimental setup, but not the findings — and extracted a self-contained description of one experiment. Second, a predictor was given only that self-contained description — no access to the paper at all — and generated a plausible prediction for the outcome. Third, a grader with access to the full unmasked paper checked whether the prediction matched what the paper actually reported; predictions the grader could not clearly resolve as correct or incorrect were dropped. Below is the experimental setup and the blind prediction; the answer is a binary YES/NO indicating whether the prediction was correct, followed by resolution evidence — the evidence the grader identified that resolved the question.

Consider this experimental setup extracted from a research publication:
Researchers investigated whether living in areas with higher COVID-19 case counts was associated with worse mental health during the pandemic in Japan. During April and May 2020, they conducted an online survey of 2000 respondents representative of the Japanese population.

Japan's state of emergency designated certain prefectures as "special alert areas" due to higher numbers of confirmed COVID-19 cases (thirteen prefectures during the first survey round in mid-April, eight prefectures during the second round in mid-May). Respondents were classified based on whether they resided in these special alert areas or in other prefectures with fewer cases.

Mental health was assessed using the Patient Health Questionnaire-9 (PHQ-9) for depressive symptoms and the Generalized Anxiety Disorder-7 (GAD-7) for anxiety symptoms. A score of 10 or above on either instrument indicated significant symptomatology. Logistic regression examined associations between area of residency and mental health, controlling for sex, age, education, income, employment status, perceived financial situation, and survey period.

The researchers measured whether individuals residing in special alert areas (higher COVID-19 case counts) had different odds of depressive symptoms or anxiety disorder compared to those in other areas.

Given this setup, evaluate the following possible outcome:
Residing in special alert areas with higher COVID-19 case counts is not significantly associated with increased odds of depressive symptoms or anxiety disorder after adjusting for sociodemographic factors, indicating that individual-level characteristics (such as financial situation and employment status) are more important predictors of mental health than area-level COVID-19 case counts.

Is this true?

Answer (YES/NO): YES